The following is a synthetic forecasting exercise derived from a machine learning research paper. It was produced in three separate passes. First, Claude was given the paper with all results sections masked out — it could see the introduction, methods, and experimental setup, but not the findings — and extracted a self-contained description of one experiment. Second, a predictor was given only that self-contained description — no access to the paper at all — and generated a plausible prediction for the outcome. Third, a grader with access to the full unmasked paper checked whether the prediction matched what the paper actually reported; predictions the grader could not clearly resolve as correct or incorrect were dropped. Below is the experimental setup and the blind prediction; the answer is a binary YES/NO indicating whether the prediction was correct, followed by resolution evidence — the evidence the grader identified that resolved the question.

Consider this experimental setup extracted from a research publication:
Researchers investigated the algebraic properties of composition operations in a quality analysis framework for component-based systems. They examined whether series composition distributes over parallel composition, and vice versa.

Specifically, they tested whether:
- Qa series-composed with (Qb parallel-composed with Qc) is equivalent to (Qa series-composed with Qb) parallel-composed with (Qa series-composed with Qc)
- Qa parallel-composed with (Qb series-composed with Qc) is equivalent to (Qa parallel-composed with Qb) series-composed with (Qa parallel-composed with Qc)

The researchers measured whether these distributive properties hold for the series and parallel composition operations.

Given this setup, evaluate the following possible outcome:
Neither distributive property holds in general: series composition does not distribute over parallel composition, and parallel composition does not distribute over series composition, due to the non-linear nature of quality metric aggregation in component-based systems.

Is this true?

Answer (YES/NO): NO